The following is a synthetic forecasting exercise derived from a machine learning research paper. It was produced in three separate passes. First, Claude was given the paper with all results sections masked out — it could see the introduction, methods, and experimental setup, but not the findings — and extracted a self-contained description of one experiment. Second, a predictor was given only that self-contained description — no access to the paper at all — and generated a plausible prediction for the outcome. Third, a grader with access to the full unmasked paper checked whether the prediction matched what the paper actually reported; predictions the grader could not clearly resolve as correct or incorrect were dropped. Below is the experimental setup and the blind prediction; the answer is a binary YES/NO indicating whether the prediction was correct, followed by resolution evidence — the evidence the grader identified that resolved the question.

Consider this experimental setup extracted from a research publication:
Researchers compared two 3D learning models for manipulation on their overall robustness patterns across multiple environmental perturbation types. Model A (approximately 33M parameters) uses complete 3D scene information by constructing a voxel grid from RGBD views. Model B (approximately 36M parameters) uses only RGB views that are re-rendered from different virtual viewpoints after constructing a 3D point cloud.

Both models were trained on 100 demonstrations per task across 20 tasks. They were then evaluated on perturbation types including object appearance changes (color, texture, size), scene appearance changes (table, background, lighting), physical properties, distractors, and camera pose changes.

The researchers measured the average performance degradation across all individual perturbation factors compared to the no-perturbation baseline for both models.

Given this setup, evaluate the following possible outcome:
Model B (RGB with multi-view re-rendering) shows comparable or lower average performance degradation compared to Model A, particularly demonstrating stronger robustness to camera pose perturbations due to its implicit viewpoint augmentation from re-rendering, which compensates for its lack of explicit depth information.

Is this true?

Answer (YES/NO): NO